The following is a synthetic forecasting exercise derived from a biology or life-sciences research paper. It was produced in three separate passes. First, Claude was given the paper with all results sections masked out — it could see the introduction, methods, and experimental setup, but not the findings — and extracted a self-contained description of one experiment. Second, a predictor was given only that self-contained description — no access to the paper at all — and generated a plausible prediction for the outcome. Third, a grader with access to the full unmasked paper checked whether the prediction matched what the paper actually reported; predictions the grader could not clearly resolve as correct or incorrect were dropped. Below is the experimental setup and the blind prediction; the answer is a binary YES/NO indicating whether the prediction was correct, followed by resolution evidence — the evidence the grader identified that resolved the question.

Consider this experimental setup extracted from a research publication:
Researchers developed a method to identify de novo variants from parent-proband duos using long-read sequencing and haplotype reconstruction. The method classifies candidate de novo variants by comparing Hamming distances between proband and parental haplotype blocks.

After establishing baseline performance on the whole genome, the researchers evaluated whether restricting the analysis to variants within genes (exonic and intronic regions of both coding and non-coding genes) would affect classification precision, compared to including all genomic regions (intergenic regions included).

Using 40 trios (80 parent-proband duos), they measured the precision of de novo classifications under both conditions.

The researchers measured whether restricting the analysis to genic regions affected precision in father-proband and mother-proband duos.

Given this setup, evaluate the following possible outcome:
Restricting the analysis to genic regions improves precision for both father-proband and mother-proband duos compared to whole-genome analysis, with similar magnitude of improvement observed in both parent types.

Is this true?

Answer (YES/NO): NO